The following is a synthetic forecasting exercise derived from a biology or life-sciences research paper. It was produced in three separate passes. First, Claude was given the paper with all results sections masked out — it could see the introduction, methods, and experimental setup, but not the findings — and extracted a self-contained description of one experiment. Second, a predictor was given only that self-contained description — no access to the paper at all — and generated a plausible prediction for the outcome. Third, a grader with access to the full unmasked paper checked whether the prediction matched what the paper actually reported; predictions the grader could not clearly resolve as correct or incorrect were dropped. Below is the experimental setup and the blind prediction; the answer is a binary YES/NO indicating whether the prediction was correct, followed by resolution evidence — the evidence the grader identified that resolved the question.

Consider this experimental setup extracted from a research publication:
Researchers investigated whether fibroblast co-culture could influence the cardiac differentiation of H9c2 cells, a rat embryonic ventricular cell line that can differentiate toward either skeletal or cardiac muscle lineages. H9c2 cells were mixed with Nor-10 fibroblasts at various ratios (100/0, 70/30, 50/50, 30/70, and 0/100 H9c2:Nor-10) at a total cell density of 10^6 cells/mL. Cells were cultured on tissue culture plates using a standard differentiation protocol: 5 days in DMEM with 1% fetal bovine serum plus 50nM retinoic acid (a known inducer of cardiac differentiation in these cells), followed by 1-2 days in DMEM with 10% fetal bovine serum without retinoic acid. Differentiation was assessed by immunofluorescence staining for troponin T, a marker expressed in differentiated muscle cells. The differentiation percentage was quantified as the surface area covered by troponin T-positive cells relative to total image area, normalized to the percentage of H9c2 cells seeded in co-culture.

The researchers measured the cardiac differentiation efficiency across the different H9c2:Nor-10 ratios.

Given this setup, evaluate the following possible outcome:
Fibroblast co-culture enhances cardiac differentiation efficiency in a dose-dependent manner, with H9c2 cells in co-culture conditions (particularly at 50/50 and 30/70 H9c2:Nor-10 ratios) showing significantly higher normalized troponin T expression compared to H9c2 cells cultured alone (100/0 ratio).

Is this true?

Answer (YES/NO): YES